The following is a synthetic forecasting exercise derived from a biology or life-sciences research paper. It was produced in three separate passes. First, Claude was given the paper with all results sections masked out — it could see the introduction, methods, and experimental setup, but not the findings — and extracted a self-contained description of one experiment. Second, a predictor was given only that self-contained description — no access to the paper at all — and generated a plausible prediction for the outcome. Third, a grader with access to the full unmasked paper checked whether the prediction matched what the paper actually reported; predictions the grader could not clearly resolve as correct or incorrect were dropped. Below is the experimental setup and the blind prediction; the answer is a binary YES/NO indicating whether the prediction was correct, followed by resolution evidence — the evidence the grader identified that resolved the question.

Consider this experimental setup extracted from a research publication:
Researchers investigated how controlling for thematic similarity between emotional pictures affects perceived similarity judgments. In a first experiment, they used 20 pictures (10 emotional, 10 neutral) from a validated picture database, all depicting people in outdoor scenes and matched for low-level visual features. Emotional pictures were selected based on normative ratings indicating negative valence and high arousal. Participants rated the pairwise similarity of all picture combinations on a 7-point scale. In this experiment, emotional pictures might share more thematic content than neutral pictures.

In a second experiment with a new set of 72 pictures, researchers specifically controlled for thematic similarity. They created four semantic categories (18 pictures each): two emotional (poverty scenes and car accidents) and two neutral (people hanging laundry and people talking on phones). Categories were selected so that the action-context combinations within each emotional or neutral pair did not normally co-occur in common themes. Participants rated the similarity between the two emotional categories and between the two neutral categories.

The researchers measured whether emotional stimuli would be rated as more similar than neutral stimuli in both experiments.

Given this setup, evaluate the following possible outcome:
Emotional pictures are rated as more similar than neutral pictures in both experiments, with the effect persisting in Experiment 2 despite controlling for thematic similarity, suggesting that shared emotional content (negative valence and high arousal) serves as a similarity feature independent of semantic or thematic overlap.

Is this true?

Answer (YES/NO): NO